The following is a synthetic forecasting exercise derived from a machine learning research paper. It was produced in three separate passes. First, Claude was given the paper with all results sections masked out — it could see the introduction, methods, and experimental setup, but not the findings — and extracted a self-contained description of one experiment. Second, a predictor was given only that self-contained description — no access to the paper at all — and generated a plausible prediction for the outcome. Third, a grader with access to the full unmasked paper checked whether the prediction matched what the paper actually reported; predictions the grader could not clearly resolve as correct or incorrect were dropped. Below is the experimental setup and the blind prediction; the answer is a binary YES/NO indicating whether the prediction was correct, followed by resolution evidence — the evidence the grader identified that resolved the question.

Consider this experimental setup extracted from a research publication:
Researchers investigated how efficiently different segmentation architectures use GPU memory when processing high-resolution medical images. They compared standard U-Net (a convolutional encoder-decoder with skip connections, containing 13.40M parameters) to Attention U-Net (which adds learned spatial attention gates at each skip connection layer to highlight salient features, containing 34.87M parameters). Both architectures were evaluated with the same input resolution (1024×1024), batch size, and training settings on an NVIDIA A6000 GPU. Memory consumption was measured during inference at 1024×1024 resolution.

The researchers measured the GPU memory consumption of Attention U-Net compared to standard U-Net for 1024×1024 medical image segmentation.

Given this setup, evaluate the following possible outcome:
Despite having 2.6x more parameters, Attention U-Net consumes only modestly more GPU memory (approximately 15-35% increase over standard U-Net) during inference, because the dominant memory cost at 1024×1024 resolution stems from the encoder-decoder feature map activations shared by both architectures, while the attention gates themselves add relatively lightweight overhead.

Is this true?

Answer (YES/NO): NO